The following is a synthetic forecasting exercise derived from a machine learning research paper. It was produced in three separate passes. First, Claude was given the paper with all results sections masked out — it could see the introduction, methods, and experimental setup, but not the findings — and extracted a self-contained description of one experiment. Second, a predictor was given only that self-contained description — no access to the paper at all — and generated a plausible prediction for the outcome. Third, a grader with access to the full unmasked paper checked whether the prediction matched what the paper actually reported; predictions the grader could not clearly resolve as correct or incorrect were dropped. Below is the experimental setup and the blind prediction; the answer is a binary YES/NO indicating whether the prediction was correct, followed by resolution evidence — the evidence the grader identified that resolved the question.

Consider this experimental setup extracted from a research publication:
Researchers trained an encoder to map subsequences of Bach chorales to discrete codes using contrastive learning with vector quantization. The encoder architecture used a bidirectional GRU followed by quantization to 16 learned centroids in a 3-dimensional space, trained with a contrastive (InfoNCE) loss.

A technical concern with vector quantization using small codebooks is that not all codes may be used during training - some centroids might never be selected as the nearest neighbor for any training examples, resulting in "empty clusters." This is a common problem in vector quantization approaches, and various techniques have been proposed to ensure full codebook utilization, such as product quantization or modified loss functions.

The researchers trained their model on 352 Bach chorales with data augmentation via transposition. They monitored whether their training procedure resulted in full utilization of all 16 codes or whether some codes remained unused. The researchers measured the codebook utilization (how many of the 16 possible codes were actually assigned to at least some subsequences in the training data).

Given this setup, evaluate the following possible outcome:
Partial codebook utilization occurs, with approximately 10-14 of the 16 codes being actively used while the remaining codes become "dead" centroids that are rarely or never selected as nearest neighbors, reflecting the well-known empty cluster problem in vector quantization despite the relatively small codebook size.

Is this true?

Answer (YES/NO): NO